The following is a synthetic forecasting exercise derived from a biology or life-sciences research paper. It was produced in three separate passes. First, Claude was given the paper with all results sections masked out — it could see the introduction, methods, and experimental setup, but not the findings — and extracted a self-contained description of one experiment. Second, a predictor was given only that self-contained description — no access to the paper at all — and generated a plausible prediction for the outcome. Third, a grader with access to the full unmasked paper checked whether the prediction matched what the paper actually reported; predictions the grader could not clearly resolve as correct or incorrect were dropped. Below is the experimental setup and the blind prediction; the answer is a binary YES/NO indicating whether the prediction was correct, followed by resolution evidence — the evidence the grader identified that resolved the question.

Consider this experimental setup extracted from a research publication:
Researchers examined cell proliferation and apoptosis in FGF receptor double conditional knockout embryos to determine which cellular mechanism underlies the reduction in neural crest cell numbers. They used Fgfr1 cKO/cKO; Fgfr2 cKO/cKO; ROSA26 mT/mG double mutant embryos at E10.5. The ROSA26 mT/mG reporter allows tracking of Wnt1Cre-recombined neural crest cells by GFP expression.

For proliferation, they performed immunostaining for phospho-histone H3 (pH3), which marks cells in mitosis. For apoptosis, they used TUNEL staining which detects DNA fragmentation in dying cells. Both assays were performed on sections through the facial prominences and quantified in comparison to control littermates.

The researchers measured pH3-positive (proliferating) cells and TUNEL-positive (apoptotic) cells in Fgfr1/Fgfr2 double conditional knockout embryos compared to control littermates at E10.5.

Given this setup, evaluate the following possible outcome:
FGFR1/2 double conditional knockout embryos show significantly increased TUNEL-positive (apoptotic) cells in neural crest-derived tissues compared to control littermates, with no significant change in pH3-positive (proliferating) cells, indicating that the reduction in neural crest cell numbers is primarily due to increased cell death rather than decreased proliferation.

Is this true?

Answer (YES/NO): YES